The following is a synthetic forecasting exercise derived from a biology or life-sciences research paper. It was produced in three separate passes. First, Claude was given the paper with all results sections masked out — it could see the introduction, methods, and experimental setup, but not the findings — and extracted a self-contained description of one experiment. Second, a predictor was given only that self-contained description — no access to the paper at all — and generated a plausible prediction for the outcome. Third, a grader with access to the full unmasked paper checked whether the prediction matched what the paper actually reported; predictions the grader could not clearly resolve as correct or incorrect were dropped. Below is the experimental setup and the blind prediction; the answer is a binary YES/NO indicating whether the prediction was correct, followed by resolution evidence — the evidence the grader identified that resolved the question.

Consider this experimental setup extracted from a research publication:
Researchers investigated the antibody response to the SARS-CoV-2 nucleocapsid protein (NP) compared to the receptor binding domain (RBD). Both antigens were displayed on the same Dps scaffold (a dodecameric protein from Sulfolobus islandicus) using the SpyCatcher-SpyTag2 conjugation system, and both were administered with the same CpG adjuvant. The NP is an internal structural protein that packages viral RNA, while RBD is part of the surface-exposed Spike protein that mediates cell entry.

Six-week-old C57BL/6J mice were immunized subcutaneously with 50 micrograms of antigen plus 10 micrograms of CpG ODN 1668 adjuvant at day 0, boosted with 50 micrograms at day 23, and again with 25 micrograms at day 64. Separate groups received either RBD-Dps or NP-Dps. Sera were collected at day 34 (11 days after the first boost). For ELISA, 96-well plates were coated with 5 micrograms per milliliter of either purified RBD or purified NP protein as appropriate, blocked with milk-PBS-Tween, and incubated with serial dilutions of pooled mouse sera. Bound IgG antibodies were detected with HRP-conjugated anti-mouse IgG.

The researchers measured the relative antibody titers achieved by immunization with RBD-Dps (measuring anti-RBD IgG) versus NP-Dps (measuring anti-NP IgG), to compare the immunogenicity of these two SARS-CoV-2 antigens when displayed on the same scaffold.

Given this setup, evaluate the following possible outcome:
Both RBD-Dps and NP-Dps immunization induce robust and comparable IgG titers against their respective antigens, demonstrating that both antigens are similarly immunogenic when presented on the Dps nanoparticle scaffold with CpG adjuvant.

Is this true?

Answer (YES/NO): NO